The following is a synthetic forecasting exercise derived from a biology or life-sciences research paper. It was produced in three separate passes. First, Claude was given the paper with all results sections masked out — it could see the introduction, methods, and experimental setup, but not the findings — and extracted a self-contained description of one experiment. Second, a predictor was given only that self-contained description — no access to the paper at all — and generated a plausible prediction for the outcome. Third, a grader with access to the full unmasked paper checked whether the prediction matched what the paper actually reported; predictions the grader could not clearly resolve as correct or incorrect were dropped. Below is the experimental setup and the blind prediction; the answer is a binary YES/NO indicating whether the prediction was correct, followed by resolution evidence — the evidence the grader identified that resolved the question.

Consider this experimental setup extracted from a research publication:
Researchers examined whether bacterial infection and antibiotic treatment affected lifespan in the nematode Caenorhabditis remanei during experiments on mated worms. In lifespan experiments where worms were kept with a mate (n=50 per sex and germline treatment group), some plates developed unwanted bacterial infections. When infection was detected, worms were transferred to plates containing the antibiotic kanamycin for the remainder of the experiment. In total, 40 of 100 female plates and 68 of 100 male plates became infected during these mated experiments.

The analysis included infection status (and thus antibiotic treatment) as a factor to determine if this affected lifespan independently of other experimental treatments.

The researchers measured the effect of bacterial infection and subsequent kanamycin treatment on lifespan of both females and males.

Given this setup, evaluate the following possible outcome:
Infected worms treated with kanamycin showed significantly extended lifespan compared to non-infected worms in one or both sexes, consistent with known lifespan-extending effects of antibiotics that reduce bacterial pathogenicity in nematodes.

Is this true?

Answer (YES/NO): YES